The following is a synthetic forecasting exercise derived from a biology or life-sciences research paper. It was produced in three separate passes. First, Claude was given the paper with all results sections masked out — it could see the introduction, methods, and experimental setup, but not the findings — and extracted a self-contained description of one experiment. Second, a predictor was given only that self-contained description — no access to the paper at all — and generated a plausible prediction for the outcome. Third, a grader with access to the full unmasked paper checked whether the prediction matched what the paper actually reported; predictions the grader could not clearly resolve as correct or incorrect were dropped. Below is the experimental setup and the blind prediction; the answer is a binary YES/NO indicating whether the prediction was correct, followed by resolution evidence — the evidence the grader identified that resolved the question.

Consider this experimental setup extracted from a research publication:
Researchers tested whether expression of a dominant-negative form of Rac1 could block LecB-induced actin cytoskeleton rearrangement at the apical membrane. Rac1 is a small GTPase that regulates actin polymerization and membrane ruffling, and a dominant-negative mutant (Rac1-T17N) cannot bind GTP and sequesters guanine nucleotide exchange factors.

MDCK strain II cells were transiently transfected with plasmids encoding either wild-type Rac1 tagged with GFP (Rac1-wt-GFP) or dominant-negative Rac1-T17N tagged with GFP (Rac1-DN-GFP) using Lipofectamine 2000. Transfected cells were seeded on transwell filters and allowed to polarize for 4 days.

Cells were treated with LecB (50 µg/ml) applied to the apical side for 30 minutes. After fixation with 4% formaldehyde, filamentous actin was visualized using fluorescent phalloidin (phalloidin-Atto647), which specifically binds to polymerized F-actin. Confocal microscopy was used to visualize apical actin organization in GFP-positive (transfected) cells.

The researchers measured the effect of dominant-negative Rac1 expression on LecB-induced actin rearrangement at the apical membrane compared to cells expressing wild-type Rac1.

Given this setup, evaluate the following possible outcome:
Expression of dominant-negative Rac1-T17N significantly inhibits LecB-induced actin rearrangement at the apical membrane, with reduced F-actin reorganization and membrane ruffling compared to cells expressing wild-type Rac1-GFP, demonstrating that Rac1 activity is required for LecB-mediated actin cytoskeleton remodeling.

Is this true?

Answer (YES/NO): NO